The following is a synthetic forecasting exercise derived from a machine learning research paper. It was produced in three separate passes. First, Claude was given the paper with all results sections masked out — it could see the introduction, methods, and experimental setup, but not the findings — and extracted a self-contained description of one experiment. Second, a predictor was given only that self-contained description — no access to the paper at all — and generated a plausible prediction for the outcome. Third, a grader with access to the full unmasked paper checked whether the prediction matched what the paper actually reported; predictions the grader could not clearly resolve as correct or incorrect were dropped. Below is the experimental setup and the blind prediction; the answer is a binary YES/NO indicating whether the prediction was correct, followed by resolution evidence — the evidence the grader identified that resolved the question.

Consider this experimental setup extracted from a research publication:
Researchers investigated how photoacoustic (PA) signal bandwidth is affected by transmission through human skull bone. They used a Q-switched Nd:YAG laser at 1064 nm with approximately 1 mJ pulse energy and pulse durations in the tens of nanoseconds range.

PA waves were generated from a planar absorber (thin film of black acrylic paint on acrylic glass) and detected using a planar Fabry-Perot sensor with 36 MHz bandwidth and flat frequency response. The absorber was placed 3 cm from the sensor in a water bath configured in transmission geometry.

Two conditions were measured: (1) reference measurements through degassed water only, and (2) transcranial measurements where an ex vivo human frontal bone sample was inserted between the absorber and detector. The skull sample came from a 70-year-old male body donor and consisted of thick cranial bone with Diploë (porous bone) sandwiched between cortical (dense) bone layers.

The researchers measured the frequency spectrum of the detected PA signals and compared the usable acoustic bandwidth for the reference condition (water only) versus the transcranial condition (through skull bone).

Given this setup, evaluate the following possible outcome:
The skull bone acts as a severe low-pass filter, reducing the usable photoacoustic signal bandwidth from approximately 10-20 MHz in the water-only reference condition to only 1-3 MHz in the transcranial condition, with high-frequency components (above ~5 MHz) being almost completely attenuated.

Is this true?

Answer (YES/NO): YES